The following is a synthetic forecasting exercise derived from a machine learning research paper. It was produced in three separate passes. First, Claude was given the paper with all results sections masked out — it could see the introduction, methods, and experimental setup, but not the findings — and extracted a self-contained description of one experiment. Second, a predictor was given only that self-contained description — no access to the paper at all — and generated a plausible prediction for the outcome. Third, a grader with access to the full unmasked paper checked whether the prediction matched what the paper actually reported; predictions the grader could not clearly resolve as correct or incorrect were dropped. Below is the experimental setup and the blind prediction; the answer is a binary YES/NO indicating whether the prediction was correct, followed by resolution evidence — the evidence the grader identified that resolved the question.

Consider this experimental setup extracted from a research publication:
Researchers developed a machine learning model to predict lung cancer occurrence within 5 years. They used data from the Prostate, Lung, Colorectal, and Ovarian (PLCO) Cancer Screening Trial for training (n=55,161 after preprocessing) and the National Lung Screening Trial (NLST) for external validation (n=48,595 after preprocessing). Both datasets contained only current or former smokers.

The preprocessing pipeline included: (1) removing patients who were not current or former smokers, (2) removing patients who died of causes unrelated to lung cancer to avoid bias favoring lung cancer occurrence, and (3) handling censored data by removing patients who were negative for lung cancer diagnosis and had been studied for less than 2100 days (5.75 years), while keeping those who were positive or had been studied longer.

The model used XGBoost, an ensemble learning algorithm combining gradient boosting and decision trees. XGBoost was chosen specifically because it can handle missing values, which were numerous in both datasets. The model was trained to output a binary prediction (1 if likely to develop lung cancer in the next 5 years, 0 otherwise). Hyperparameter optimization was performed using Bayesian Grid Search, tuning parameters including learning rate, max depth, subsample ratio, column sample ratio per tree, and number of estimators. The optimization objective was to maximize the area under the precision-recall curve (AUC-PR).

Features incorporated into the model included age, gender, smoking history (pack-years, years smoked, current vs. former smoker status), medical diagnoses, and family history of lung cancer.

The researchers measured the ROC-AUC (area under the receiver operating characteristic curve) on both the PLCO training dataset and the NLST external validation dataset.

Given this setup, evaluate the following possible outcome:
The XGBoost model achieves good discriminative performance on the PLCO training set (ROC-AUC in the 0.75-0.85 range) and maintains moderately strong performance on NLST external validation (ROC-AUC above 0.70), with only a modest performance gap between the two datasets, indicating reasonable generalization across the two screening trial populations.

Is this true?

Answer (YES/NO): NO